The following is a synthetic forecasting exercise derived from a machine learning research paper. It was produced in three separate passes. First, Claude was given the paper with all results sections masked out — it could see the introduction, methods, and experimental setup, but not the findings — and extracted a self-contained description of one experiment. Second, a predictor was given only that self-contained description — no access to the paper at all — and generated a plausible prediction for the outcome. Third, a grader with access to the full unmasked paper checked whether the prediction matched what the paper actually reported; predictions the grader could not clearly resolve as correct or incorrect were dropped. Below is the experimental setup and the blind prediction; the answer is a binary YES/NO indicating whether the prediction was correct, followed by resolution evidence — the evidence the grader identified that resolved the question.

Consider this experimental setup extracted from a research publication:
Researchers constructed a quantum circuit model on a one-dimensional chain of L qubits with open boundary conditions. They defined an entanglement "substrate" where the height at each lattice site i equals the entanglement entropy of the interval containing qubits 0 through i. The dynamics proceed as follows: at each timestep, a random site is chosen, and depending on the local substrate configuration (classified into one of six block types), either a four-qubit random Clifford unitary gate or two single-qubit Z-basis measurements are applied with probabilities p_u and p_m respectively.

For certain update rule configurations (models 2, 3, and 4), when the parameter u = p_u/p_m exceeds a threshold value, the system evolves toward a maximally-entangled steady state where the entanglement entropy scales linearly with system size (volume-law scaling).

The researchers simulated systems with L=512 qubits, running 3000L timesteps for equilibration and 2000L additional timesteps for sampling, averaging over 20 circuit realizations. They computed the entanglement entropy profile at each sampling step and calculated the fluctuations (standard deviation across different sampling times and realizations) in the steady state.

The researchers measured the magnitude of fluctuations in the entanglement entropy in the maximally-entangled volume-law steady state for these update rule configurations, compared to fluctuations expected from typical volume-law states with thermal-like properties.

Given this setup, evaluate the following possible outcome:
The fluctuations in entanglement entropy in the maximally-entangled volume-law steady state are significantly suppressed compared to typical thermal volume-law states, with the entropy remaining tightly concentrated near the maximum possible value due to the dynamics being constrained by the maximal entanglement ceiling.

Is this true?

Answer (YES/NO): YES